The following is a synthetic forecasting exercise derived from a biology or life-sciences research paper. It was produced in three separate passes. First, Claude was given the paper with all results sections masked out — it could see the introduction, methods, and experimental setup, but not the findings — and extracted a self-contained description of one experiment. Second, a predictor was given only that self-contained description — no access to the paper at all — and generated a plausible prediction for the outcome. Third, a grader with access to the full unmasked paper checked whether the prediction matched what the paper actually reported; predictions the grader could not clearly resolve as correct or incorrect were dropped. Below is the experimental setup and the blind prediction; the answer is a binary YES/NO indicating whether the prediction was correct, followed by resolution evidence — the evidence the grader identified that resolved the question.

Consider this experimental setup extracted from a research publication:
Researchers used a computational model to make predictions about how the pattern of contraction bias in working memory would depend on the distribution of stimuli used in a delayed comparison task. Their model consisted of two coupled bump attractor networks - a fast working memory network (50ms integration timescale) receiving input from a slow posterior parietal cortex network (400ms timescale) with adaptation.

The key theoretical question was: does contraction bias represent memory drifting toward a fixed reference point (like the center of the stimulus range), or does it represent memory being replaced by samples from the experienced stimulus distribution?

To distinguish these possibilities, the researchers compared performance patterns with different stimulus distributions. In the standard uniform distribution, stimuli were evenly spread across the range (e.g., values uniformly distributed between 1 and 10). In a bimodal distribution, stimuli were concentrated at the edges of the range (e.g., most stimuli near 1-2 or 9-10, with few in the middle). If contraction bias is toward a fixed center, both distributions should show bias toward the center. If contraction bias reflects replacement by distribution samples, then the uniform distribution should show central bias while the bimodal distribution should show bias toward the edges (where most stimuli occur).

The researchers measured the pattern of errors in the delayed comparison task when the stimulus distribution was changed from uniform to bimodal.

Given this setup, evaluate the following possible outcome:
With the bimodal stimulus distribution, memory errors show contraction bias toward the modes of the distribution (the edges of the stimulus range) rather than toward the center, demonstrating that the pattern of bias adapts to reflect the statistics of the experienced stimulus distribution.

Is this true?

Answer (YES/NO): YES